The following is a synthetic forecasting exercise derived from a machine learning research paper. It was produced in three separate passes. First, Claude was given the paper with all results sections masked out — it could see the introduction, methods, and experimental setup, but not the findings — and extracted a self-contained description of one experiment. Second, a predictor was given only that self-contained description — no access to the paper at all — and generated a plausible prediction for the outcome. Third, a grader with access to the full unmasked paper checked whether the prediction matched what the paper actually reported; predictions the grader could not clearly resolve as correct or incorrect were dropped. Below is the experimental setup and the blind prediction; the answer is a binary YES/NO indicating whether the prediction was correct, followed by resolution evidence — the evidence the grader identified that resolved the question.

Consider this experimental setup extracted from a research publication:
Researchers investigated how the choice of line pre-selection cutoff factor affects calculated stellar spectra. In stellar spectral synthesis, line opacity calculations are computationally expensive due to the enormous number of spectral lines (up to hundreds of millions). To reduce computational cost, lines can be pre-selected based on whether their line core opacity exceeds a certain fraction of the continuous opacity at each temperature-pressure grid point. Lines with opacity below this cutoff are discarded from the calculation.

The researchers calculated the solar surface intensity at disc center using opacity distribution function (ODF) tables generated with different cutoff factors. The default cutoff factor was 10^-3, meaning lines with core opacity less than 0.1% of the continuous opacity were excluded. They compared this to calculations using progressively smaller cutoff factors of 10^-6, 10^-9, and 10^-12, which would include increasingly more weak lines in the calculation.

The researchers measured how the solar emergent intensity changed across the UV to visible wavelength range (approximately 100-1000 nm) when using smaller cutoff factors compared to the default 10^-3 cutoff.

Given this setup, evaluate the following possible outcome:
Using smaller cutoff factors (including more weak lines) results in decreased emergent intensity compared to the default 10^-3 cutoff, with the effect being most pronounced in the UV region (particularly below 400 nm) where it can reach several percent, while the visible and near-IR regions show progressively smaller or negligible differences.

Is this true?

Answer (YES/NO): YES